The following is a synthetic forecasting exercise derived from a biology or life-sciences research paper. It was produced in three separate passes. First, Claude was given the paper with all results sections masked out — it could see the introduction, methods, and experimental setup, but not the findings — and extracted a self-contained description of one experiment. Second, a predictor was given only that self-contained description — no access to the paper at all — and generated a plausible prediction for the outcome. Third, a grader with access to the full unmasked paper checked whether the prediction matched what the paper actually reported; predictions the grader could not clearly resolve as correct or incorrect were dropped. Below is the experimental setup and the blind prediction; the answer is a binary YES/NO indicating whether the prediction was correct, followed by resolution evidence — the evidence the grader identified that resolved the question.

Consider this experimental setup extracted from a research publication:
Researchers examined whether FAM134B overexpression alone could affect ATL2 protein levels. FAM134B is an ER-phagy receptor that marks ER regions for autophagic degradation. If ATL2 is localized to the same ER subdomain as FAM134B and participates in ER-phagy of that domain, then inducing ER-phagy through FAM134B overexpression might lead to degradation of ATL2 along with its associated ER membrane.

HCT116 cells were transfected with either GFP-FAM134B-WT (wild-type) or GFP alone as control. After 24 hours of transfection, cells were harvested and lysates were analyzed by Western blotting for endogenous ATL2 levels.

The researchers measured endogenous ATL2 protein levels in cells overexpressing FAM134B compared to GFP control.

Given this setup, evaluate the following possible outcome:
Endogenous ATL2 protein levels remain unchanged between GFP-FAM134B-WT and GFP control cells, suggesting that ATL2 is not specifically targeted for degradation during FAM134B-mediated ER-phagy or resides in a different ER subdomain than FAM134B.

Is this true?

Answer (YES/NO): NO